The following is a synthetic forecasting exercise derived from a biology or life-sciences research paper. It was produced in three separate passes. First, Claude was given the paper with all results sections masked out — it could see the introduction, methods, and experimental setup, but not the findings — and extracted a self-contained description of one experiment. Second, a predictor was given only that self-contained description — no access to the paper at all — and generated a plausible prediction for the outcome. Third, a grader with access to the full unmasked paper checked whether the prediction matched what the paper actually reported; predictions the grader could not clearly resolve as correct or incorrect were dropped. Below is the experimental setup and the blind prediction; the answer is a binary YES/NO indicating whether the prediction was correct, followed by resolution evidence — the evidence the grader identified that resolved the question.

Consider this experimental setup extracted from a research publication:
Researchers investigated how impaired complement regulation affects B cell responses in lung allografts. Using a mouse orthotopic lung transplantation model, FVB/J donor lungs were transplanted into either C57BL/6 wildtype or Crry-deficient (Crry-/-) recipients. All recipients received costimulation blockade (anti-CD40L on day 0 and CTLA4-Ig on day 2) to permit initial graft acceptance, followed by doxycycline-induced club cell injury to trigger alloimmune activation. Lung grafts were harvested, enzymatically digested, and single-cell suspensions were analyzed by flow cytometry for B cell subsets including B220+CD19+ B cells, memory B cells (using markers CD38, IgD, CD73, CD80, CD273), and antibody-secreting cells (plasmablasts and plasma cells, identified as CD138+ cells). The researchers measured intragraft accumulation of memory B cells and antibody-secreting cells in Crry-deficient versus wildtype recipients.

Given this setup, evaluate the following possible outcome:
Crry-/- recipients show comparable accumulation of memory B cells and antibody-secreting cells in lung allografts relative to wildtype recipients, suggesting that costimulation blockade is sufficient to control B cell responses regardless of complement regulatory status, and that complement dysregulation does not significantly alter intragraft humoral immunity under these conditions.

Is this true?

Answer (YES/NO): NO